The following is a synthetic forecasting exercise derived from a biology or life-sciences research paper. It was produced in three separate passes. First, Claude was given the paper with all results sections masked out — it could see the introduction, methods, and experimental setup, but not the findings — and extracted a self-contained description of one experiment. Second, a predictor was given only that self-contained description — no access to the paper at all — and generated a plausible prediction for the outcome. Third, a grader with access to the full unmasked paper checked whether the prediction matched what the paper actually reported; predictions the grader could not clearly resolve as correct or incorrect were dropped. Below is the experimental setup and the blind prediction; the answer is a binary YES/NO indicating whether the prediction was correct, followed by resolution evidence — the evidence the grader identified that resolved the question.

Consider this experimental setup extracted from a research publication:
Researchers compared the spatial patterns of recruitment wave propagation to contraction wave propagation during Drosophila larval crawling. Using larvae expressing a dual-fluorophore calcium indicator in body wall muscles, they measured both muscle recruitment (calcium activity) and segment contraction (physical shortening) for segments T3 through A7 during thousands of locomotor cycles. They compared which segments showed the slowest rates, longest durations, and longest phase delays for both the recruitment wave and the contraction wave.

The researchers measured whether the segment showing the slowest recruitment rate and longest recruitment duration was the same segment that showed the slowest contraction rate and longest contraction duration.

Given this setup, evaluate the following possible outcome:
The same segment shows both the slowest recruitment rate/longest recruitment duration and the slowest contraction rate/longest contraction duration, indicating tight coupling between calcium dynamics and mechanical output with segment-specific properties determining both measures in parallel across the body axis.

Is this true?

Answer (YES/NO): NO